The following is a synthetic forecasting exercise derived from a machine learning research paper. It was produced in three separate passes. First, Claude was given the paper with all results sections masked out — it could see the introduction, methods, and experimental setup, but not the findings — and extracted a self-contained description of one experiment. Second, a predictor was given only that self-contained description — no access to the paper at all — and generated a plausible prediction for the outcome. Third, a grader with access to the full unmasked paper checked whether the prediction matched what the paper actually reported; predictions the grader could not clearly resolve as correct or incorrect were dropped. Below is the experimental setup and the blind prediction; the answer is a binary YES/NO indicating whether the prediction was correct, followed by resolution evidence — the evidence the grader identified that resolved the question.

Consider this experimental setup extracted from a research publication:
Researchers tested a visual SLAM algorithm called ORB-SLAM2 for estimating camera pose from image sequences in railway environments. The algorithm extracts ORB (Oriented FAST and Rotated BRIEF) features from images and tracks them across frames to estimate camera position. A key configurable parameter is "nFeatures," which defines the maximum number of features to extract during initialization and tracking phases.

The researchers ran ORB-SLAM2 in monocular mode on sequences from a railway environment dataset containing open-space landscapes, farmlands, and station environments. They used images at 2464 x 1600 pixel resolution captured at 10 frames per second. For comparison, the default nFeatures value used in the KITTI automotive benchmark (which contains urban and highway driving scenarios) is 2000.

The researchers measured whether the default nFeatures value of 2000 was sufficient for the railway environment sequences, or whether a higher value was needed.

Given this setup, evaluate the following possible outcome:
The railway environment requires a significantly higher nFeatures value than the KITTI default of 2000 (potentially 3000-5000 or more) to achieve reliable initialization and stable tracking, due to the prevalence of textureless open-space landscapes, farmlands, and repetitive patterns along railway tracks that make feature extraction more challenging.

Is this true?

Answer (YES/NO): YES